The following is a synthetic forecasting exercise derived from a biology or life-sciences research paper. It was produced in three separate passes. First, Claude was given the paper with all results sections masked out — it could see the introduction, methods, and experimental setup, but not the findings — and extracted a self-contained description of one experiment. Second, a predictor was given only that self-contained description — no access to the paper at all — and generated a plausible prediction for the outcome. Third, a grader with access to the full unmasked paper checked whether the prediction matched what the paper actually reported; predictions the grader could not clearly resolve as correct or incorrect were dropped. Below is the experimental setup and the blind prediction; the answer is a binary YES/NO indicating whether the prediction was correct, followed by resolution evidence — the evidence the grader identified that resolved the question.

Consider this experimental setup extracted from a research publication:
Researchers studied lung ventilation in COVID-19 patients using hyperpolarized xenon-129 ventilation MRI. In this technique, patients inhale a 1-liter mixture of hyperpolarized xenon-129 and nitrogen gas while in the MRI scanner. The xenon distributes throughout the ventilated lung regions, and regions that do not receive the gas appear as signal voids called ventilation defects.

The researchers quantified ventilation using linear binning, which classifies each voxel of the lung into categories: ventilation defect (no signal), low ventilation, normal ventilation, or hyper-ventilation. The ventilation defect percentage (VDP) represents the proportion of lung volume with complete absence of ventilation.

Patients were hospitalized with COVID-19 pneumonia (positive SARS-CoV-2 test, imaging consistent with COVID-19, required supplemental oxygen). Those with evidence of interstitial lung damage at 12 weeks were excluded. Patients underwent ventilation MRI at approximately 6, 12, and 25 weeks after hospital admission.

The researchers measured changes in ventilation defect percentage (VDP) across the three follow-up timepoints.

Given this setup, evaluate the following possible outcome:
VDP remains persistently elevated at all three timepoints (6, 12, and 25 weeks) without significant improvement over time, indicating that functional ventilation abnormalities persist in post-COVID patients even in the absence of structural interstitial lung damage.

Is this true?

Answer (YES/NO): NO